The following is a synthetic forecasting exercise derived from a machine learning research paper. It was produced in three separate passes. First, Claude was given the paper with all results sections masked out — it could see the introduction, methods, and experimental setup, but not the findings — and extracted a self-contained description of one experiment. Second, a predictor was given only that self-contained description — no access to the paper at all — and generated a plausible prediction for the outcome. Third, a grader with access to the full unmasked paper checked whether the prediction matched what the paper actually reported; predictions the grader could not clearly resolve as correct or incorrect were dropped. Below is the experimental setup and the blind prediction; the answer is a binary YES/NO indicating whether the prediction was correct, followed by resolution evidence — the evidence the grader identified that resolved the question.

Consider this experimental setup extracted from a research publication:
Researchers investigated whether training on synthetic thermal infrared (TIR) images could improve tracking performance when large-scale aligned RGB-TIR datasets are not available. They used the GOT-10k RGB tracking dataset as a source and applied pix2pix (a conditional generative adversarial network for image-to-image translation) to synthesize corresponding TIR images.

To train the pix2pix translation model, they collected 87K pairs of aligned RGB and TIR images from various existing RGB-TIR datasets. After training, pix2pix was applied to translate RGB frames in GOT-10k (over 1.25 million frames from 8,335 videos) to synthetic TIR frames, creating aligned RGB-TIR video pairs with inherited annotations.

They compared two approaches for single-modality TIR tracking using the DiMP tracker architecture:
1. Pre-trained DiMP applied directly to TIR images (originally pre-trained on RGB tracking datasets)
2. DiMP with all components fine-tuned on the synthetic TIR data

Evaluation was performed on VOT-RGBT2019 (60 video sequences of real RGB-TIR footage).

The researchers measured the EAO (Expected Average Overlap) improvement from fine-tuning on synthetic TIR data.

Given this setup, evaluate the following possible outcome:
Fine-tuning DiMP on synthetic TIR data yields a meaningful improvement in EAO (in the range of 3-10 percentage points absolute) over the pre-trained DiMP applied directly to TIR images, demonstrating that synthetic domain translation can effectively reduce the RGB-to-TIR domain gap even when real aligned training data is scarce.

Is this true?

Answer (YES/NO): NO